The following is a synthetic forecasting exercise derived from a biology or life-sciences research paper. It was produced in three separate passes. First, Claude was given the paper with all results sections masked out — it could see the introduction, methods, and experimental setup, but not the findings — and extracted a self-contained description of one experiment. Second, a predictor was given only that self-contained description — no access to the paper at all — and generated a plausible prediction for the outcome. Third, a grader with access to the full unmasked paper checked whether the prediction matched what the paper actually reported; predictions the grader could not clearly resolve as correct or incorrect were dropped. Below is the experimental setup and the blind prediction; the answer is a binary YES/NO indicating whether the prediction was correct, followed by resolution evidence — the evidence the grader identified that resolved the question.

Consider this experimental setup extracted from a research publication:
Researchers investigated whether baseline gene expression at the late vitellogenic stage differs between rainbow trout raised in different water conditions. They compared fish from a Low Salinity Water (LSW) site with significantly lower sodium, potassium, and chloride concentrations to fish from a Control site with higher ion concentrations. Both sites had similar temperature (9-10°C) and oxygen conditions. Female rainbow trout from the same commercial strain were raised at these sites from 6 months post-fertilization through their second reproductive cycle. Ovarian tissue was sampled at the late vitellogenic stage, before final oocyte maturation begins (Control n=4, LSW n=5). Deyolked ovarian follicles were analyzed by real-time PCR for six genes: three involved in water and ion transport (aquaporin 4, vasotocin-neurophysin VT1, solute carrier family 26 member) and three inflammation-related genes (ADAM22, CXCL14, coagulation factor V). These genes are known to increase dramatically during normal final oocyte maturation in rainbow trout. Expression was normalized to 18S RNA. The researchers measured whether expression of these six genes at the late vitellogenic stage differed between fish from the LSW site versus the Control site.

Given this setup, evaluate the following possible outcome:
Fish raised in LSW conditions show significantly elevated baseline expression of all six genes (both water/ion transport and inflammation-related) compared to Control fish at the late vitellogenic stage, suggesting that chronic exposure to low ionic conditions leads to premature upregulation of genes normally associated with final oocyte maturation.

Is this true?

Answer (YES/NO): NO